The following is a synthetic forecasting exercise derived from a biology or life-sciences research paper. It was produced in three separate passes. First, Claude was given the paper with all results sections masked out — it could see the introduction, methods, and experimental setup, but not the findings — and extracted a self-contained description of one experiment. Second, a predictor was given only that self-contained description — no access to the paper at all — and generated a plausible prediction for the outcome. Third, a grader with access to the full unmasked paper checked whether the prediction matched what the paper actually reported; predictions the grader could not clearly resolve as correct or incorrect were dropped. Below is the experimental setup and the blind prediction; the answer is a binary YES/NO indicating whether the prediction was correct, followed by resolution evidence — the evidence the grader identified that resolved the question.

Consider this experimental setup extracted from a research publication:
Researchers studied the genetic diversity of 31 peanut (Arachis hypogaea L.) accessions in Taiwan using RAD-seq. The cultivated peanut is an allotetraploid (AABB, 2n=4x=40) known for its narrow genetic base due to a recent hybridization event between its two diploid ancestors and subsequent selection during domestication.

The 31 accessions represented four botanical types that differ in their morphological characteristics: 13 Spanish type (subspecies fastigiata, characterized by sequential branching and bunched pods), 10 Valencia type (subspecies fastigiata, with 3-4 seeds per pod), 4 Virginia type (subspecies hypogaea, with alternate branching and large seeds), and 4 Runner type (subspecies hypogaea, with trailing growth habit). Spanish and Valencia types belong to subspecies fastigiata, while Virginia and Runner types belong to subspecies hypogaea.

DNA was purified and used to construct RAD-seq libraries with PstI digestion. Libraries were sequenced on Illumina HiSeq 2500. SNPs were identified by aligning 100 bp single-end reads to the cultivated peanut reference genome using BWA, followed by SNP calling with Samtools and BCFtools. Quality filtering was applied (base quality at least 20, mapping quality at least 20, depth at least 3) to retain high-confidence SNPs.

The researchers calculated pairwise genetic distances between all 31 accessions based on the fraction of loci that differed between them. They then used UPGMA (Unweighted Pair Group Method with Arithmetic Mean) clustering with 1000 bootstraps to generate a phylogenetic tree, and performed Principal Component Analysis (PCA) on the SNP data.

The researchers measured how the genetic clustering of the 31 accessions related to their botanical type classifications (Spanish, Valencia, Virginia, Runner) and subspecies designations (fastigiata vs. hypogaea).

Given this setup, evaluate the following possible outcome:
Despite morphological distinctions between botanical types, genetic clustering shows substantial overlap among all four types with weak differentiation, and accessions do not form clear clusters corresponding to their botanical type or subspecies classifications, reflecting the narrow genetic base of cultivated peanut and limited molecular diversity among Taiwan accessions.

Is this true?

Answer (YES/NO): NO